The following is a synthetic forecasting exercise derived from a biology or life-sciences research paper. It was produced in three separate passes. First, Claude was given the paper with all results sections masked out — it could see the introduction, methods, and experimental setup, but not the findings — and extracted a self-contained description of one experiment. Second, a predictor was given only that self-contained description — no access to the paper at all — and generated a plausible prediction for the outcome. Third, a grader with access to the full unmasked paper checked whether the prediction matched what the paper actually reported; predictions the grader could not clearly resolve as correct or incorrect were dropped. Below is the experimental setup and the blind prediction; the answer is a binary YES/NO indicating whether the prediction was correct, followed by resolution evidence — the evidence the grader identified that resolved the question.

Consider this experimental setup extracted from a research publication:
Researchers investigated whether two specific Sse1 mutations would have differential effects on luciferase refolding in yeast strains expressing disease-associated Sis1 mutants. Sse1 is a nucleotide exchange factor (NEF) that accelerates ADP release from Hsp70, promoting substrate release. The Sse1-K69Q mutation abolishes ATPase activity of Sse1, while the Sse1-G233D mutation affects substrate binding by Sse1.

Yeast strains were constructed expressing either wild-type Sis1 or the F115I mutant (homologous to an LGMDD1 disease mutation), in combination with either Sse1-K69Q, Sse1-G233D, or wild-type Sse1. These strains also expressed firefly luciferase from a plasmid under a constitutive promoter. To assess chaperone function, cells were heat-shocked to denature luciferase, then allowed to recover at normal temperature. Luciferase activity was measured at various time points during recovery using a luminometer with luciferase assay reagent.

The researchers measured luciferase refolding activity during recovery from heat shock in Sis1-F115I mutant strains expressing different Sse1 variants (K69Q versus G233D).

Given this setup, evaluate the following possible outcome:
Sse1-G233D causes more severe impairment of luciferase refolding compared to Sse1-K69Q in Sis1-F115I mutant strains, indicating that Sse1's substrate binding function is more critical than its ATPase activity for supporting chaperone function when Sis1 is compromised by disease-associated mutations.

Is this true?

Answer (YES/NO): NO